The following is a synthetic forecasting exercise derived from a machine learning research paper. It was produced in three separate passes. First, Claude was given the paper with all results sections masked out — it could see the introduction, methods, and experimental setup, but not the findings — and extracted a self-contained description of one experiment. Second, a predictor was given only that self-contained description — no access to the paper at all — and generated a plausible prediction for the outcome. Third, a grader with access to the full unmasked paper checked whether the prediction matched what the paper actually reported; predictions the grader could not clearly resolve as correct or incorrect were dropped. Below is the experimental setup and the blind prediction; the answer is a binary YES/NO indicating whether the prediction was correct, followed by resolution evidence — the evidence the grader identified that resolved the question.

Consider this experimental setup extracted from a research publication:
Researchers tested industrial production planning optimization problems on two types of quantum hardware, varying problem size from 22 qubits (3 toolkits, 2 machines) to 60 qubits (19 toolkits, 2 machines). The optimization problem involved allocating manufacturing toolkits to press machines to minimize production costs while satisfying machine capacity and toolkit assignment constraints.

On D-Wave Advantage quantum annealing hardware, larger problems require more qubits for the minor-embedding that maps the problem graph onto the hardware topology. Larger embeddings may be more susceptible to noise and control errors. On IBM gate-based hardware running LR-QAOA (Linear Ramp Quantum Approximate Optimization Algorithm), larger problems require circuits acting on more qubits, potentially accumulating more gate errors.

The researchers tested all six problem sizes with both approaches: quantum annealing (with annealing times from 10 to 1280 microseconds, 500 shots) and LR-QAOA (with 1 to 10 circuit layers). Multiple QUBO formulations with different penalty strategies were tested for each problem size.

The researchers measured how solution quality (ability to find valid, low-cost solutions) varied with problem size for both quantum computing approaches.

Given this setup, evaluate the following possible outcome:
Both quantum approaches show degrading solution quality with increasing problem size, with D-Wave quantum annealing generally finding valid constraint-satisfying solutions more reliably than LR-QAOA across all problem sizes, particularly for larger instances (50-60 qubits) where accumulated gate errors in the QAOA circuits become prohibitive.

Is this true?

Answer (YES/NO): YES